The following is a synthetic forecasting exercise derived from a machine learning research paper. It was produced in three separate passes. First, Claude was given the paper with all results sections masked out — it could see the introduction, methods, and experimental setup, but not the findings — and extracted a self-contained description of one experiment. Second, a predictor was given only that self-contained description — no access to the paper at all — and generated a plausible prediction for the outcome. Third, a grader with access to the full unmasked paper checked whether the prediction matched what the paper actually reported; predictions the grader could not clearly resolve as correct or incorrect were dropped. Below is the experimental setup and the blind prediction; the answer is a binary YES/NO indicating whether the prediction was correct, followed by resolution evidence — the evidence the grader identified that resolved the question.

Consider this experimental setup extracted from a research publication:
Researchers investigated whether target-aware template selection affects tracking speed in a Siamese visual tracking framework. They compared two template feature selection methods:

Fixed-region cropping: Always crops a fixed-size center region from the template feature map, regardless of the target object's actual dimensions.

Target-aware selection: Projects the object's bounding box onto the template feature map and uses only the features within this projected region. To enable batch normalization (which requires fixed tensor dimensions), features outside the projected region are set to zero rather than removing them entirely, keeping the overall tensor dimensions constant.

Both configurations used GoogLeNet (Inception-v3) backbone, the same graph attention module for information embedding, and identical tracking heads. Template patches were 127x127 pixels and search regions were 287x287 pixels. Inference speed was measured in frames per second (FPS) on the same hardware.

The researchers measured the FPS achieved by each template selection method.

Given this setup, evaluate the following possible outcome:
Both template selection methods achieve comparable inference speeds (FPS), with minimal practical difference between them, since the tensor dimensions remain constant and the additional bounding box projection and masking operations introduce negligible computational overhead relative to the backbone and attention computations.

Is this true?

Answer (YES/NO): YES